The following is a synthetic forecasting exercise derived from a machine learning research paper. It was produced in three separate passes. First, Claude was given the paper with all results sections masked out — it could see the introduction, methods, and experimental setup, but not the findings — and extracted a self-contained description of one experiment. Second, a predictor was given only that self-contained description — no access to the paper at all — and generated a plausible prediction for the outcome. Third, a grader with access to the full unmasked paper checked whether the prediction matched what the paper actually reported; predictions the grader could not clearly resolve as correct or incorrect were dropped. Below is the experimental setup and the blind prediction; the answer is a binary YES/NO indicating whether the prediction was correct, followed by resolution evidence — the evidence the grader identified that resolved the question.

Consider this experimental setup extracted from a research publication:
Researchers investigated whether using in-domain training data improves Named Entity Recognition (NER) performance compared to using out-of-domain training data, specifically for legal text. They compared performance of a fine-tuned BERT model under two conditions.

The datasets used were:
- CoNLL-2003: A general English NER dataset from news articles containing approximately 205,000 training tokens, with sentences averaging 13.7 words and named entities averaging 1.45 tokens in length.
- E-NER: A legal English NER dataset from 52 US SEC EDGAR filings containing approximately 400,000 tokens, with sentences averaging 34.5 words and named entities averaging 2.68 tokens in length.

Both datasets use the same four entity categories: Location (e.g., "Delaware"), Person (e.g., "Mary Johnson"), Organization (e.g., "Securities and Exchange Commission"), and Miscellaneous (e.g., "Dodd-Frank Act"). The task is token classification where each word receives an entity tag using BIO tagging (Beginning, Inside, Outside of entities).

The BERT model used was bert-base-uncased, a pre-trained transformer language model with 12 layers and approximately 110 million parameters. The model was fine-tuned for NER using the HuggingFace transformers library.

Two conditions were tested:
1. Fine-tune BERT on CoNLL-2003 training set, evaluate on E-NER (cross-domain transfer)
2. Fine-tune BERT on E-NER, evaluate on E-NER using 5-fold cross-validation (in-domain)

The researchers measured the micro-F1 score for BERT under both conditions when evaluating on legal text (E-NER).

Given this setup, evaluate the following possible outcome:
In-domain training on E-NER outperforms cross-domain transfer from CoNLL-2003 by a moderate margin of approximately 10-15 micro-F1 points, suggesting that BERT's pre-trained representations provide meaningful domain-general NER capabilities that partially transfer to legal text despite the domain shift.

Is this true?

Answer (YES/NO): NO